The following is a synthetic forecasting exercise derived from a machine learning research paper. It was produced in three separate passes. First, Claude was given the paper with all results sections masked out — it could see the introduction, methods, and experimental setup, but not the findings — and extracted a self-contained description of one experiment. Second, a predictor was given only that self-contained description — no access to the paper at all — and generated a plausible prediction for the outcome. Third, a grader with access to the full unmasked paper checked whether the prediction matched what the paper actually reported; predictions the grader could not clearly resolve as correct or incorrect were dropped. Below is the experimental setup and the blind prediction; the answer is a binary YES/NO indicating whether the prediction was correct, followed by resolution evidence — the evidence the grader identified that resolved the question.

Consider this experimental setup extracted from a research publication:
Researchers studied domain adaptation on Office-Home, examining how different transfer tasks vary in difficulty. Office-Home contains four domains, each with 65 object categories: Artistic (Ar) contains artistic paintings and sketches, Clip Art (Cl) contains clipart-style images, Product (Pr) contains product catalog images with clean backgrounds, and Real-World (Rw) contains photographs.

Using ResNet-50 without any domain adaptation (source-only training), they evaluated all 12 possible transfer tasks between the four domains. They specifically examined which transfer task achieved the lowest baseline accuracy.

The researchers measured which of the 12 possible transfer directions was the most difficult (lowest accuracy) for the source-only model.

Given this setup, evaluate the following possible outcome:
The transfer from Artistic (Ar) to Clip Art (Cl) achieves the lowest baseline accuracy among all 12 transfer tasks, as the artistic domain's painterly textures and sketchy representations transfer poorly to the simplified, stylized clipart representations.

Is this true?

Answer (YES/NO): NO